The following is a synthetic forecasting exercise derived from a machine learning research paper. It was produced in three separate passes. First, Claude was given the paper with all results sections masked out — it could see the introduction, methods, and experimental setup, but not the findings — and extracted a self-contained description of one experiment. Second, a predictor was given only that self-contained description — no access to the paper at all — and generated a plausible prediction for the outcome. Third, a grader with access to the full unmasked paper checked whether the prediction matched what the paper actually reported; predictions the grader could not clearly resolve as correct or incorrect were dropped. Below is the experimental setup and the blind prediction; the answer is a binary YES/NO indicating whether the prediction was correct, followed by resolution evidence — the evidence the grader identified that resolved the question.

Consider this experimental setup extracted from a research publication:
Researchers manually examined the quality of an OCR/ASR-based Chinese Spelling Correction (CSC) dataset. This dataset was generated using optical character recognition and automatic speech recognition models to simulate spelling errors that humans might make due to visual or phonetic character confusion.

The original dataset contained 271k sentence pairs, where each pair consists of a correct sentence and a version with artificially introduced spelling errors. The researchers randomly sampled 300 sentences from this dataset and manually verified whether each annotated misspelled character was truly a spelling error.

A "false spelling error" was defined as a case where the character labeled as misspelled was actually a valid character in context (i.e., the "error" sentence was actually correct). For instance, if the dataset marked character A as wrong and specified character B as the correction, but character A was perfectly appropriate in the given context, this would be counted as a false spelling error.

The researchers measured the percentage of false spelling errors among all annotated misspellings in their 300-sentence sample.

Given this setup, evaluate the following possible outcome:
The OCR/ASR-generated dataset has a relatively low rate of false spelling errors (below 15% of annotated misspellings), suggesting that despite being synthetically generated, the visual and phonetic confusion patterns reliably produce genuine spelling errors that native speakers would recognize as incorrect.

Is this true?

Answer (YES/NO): YES